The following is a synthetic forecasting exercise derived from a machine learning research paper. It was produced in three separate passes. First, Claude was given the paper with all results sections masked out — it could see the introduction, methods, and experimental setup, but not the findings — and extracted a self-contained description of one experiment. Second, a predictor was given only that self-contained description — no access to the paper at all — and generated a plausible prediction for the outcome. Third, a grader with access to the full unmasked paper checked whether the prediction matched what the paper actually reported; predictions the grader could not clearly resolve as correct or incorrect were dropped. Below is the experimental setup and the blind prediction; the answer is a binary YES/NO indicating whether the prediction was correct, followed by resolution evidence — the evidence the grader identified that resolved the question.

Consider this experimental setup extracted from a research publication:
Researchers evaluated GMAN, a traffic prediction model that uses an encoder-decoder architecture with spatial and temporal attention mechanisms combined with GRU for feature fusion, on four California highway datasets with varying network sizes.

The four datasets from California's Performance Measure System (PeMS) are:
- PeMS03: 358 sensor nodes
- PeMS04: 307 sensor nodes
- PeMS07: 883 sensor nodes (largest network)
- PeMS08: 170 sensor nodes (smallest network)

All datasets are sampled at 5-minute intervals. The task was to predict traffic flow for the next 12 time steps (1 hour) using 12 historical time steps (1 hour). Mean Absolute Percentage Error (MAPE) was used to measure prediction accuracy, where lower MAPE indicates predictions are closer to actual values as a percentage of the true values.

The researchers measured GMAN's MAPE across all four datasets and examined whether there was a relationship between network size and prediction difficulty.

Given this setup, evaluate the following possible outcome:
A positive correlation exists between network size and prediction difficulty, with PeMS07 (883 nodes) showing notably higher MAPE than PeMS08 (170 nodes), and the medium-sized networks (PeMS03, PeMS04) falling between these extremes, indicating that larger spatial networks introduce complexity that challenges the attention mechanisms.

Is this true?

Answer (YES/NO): NO